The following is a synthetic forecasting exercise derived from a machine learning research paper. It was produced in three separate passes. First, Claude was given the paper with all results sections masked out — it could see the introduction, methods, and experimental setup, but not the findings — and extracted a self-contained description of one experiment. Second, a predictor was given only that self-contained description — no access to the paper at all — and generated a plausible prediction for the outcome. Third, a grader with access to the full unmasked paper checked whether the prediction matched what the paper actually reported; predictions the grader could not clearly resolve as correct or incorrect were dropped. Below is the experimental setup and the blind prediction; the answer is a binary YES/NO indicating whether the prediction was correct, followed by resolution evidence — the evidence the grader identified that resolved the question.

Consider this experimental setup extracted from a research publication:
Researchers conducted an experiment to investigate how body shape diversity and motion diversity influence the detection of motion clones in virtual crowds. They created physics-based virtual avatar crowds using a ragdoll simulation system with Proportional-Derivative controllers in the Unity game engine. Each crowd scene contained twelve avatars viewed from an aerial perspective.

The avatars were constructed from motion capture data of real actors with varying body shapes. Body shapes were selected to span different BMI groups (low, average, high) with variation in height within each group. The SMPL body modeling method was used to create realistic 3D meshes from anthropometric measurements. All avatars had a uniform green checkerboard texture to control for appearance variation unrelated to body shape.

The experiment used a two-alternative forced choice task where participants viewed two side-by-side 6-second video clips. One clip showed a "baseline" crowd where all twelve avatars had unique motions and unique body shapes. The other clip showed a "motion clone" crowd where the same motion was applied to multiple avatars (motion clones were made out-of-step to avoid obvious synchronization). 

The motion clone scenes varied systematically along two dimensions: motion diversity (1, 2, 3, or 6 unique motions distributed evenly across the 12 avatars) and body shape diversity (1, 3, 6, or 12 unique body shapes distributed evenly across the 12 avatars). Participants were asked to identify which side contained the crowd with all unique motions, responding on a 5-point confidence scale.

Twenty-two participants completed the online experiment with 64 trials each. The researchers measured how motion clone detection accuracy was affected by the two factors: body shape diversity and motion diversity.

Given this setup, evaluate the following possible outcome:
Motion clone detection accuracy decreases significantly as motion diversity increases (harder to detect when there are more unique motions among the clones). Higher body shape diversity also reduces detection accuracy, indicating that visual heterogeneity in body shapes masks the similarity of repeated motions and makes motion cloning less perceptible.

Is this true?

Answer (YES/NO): NO